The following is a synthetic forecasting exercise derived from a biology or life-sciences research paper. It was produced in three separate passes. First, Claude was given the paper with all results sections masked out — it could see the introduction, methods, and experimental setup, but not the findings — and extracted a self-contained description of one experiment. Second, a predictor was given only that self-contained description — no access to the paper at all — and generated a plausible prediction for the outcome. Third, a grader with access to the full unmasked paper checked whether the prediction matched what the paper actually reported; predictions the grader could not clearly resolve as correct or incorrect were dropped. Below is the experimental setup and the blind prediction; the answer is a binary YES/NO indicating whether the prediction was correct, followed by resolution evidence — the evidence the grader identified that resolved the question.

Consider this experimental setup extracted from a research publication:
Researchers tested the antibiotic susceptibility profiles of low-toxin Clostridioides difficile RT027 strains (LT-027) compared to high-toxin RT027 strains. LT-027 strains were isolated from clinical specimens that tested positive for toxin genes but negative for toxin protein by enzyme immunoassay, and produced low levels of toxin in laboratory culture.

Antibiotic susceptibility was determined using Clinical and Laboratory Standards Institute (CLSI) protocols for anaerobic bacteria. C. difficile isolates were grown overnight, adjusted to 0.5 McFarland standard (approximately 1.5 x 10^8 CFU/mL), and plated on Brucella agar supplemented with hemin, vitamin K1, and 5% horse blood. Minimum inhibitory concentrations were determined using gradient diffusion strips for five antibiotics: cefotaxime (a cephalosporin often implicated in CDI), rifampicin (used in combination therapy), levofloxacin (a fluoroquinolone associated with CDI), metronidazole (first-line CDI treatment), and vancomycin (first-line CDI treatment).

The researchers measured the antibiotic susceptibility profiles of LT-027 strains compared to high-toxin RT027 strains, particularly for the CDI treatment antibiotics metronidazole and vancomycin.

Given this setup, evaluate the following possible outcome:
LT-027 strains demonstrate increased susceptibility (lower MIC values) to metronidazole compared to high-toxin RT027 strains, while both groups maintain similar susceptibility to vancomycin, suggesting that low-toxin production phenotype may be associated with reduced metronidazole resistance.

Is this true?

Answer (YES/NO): NO